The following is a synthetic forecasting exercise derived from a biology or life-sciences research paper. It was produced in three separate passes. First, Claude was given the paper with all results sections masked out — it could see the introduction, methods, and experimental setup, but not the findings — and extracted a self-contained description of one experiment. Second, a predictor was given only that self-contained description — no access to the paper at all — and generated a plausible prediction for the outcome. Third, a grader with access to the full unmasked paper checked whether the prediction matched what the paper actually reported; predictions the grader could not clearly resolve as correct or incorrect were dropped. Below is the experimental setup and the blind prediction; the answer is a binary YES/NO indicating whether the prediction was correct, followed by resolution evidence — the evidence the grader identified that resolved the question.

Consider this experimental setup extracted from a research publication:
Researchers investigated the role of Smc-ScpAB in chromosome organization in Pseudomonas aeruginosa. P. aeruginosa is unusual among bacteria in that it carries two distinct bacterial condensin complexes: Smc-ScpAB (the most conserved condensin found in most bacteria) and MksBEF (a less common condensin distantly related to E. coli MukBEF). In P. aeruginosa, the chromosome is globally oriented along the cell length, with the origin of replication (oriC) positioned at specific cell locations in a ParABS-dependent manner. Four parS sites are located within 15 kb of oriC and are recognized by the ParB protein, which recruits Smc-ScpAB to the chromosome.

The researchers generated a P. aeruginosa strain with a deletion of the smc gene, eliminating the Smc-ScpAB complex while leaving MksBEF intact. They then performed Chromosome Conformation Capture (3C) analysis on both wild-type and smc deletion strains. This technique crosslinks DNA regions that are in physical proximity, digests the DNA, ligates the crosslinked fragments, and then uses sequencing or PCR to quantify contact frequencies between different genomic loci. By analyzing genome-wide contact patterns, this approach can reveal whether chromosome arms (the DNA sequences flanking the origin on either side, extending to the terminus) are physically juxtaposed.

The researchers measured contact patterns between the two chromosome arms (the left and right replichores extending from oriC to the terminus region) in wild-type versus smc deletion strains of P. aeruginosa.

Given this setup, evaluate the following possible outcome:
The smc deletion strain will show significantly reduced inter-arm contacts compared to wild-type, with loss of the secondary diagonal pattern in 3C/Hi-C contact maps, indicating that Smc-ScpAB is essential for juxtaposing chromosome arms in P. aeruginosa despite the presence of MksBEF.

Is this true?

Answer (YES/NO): YES